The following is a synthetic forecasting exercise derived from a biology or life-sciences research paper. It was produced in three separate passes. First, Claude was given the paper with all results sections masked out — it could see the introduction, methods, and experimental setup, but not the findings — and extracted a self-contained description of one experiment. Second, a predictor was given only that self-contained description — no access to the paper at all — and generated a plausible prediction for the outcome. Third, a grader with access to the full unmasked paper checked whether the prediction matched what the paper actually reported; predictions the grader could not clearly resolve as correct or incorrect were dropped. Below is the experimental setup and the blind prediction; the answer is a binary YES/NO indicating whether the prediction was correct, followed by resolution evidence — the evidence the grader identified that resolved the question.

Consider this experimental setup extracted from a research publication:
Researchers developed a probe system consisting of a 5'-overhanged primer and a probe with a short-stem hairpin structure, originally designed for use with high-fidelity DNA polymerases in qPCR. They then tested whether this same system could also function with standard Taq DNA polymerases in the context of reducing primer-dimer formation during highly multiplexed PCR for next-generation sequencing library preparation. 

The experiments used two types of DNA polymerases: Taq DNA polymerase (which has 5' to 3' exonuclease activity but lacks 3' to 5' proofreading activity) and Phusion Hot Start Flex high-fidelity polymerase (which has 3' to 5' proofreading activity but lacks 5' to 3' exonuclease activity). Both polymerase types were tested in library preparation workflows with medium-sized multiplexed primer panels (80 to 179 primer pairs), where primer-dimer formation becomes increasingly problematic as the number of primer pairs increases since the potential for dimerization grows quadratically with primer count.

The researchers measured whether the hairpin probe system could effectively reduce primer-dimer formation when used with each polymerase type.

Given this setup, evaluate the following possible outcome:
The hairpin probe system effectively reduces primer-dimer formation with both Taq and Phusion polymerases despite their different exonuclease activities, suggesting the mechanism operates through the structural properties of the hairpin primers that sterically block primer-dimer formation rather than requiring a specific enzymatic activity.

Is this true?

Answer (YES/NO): YES